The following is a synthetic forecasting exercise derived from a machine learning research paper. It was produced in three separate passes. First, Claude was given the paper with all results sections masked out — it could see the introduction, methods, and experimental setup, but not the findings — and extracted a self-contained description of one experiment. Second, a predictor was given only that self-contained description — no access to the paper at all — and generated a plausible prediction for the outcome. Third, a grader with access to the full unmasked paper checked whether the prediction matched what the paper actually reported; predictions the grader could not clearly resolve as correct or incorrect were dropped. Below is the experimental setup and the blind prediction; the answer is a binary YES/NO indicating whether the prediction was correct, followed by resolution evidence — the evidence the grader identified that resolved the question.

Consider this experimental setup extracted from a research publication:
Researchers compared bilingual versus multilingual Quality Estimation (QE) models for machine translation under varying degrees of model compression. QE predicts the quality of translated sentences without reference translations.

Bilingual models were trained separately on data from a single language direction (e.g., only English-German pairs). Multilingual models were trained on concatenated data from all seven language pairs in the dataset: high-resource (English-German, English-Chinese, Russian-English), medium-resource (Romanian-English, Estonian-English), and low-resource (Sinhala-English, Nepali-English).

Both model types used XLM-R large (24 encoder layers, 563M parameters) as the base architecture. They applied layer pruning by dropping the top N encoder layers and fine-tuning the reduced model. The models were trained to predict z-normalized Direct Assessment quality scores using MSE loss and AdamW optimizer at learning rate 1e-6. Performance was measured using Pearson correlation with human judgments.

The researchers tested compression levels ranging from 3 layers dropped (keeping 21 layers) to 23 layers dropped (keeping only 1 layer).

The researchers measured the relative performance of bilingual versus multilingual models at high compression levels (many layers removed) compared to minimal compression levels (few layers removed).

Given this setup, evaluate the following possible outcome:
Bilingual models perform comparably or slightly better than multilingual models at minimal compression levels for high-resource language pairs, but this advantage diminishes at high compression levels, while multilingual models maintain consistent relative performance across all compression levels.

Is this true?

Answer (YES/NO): NO